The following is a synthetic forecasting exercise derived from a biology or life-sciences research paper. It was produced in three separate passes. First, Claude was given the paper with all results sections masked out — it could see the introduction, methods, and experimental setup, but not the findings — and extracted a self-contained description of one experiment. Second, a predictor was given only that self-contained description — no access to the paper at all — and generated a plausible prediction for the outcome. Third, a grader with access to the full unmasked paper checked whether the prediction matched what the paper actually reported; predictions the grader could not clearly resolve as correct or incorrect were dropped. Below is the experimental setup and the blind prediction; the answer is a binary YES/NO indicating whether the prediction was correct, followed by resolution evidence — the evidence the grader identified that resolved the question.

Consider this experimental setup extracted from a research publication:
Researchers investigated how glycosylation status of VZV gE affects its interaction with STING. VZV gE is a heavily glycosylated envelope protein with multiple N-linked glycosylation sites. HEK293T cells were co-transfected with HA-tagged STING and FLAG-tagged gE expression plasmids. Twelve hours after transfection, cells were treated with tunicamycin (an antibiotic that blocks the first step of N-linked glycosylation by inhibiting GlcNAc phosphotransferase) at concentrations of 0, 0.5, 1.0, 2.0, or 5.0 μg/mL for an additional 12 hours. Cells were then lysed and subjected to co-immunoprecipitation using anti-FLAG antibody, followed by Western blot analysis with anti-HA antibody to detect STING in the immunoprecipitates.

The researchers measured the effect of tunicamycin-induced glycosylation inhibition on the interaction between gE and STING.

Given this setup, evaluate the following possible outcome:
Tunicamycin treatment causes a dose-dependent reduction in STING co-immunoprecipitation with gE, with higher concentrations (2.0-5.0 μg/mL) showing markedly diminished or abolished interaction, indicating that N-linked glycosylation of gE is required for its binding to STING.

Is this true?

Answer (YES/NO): NO